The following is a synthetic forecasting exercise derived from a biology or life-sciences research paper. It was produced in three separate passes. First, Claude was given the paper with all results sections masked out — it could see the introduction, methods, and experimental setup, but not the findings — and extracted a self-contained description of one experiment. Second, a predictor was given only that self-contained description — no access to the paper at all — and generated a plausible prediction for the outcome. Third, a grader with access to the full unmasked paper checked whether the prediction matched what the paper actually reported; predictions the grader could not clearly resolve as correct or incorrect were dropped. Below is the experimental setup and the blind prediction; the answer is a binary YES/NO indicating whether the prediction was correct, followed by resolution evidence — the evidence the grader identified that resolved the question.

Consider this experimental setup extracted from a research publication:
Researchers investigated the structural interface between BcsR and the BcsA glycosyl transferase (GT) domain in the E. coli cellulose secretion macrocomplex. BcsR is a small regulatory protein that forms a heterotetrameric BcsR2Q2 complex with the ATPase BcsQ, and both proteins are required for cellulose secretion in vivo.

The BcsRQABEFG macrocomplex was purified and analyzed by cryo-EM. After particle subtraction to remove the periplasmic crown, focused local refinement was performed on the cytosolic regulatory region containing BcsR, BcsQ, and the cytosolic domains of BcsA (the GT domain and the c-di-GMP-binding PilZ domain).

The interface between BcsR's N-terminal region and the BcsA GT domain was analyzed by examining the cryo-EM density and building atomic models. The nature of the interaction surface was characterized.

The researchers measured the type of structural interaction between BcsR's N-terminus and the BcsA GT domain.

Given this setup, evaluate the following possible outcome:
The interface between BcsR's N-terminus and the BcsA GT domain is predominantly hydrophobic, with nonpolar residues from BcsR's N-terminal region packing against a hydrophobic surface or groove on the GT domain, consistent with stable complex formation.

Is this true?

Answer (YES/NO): YES